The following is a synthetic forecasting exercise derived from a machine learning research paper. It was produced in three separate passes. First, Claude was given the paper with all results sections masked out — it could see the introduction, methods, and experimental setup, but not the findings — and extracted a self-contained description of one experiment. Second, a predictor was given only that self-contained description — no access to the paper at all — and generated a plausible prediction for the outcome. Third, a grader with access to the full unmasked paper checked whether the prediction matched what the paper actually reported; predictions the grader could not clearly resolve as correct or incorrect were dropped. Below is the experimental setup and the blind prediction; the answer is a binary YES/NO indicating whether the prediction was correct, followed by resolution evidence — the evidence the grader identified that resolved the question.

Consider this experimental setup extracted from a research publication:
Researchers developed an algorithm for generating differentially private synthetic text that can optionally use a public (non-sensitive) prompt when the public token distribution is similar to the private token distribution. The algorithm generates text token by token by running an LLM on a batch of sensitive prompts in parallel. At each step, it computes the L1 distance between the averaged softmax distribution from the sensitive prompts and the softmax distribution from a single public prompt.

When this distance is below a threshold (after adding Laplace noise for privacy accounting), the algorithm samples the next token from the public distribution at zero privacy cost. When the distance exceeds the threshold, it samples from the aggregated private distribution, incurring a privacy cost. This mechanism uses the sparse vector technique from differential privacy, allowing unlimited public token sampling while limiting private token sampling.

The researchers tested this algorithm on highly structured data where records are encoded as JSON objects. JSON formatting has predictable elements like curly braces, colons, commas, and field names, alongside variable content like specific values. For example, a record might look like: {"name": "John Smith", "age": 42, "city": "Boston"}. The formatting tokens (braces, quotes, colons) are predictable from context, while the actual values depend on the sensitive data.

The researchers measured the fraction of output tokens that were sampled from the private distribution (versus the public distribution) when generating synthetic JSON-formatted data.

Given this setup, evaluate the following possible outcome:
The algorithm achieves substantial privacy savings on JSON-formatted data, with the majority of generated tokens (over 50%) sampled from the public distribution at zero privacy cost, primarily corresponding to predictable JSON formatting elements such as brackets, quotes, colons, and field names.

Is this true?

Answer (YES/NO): YES